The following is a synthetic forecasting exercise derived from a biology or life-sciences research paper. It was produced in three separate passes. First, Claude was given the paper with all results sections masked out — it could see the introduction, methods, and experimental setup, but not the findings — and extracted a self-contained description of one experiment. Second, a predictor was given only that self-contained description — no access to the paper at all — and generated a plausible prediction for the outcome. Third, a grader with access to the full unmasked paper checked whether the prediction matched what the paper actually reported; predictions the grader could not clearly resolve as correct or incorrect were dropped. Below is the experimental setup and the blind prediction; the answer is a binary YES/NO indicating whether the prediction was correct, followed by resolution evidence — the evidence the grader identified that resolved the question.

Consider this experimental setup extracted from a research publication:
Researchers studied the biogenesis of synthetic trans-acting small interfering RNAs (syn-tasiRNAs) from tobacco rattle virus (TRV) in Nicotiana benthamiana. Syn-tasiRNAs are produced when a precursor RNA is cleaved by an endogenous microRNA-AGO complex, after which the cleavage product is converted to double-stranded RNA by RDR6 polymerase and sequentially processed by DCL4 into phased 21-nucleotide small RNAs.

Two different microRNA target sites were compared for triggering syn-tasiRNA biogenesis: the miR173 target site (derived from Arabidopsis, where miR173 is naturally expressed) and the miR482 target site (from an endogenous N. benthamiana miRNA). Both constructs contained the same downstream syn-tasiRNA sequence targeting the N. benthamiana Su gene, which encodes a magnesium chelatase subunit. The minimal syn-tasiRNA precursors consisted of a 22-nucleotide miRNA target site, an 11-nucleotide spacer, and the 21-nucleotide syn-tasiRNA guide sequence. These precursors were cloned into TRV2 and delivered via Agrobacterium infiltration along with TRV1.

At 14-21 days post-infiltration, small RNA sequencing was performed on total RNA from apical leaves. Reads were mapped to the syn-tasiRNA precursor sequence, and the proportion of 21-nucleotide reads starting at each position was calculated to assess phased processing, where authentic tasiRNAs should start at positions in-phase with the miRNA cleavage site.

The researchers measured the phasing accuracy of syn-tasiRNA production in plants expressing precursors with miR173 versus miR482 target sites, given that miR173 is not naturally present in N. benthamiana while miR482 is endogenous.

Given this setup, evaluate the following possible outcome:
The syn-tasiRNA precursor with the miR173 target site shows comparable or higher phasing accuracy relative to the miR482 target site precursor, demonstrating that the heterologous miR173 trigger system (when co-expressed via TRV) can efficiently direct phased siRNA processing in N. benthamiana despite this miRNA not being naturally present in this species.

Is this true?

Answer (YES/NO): NO